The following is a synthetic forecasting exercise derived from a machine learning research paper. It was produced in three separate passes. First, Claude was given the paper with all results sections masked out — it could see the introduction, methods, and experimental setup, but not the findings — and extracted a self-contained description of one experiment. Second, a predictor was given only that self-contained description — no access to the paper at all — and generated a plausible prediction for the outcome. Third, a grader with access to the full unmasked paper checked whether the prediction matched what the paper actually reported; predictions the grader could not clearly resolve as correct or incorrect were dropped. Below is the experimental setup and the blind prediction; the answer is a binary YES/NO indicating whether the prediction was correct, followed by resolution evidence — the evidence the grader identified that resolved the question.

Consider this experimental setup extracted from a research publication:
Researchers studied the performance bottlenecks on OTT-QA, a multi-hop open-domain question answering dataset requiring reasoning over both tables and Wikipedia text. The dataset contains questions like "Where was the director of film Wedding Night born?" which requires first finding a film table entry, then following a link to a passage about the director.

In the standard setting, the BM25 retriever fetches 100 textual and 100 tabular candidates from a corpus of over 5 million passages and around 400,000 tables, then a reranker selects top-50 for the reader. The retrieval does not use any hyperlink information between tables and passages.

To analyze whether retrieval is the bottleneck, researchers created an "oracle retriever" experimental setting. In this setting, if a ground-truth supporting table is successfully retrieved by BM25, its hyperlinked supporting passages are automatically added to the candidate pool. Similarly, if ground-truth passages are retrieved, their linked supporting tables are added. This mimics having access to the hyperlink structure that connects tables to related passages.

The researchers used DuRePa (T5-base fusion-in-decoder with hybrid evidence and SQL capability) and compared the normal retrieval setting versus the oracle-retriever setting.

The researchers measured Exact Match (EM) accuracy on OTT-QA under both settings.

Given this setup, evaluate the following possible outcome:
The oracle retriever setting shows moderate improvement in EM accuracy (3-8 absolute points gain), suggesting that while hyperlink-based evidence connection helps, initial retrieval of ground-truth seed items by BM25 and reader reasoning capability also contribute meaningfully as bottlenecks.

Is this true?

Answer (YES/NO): NO